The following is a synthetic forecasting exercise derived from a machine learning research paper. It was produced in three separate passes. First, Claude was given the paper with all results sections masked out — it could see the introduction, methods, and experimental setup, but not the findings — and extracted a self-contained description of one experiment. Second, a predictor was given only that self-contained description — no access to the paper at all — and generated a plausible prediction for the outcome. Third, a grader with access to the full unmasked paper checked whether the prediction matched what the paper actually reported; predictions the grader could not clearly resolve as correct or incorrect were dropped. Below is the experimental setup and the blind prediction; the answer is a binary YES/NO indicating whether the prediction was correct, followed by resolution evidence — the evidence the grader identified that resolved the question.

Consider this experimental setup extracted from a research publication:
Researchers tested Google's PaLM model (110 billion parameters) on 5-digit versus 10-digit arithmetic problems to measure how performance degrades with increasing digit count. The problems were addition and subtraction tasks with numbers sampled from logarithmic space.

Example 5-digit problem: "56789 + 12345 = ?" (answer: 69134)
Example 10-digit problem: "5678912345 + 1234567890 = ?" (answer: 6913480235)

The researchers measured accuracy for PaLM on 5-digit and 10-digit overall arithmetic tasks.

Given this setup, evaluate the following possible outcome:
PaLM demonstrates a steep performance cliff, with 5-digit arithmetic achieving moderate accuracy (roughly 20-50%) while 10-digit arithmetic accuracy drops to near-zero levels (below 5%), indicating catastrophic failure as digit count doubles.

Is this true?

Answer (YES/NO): NO